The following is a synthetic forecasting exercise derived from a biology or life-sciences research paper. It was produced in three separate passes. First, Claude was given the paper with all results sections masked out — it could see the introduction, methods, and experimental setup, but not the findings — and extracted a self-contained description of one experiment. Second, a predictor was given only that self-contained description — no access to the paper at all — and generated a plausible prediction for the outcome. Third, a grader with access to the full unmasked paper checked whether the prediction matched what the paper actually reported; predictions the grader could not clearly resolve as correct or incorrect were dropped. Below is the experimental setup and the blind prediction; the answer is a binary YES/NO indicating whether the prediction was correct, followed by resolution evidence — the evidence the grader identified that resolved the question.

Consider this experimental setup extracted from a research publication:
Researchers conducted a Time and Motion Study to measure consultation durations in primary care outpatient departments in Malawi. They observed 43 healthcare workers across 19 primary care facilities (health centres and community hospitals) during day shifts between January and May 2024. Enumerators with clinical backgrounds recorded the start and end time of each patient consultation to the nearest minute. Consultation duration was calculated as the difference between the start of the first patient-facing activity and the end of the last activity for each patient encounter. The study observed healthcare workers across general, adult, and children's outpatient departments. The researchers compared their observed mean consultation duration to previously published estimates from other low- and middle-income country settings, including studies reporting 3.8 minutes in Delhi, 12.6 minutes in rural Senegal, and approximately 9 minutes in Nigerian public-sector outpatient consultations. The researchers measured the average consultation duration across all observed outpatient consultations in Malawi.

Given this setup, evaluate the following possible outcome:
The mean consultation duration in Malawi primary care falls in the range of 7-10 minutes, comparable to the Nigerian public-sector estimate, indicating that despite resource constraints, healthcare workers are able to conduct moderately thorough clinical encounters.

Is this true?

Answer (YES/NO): NO